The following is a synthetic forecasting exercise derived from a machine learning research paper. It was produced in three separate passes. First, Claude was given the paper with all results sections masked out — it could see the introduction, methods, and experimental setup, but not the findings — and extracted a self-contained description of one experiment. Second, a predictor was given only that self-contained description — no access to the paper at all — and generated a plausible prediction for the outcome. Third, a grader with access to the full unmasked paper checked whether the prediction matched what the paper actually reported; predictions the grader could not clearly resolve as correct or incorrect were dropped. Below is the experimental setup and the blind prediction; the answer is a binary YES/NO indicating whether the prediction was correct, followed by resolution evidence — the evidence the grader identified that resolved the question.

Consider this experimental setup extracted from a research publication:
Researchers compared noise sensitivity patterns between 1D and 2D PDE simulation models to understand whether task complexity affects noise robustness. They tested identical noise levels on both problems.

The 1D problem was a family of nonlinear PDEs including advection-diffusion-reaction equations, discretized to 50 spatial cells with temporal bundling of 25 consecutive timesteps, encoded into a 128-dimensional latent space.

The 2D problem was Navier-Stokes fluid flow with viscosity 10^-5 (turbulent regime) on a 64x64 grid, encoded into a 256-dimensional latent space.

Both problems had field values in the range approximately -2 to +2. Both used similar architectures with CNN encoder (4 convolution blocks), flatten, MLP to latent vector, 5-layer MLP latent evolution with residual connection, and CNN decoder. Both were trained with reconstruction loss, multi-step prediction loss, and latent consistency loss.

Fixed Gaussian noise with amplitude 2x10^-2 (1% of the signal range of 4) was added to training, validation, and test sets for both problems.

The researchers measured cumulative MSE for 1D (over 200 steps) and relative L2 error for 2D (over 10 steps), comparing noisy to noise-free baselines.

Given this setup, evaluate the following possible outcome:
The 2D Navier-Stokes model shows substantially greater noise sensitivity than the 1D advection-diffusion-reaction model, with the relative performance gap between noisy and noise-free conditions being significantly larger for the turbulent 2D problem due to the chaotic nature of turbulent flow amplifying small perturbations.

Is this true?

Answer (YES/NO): NO